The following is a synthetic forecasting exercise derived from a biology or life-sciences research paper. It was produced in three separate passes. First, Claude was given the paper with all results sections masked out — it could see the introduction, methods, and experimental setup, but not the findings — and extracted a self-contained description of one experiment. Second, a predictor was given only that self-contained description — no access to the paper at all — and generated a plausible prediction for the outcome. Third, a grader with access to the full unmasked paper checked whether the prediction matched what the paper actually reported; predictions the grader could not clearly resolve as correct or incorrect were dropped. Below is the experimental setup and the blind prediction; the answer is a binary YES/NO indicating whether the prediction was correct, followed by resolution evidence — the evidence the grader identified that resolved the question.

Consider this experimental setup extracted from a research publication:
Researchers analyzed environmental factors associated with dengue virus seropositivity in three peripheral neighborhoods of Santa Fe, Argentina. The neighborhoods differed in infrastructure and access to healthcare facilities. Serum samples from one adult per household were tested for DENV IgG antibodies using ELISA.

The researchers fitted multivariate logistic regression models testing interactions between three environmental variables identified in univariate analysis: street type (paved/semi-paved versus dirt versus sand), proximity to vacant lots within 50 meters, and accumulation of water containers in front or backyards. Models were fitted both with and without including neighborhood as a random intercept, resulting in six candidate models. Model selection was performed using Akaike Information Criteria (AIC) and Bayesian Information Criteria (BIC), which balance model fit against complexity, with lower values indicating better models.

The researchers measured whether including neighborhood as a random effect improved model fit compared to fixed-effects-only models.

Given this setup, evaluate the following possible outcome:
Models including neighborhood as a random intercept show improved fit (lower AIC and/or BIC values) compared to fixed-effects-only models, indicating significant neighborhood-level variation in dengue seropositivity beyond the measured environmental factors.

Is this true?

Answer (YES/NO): NO